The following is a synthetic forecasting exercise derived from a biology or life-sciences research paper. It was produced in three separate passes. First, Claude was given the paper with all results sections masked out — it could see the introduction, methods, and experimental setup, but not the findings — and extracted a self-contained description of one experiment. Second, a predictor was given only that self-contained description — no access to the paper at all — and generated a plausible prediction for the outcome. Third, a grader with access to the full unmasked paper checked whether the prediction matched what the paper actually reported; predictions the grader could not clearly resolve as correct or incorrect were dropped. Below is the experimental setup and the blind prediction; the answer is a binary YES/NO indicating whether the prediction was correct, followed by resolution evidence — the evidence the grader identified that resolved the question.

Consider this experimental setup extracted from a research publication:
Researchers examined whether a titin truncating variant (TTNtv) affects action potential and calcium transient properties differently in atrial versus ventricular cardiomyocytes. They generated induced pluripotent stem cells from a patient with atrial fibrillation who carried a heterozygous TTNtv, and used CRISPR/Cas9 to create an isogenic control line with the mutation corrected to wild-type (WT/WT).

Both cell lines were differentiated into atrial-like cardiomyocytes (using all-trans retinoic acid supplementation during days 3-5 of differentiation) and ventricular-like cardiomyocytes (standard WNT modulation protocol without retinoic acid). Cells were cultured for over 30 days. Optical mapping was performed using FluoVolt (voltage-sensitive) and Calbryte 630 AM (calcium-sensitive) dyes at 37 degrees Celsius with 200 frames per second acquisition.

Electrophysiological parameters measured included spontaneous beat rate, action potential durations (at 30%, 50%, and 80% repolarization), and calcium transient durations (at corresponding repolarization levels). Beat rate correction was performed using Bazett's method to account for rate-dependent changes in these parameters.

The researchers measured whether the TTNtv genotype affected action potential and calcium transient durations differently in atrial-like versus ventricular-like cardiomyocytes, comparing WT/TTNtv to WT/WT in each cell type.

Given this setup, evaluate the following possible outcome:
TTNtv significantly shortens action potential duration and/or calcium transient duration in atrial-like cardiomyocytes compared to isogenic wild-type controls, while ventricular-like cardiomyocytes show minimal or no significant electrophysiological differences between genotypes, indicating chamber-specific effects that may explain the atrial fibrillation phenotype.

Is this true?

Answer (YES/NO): NO